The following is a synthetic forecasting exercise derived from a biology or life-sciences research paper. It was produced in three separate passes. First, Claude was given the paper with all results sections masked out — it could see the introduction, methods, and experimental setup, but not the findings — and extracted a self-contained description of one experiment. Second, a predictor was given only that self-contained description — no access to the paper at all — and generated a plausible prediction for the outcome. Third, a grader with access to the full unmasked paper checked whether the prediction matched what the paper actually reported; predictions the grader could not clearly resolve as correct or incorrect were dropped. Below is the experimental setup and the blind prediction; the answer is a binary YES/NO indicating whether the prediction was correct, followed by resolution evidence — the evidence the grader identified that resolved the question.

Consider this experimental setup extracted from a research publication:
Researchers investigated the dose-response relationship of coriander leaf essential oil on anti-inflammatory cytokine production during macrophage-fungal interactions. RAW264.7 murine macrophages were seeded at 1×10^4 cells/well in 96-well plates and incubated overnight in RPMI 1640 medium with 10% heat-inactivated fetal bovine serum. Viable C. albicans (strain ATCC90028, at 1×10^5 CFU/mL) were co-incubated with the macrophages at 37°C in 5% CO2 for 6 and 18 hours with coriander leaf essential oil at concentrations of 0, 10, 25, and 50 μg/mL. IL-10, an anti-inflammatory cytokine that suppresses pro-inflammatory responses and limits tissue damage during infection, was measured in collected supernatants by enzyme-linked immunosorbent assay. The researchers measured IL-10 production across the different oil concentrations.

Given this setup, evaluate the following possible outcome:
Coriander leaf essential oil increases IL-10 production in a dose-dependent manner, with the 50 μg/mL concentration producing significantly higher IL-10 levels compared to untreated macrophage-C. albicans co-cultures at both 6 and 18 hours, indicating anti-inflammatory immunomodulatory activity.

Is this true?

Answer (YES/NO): NO